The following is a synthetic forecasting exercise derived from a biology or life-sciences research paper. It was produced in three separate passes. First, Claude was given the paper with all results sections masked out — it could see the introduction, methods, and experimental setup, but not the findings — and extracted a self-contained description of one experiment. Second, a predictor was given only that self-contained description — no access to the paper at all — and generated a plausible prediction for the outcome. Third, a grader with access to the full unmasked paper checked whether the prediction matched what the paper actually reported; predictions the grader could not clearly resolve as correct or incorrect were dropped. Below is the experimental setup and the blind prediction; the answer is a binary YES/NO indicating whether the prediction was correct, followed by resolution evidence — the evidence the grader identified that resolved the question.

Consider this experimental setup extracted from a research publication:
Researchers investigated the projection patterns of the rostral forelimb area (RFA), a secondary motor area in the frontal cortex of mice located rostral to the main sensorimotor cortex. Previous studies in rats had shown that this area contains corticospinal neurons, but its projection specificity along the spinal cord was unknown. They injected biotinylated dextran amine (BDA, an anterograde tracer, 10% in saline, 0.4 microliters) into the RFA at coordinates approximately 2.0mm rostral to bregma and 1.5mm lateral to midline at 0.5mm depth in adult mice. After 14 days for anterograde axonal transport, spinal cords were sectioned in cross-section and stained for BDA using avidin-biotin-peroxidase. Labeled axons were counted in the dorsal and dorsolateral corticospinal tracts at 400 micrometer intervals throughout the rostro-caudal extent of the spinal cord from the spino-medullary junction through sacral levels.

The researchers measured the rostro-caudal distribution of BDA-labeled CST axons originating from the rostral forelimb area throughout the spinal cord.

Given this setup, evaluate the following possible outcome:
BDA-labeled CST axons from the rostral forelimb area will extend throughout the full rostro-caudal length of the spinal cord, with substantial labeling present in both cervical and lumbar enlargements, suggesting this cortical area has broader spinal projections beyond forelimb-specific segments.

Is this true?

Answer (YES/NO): NO